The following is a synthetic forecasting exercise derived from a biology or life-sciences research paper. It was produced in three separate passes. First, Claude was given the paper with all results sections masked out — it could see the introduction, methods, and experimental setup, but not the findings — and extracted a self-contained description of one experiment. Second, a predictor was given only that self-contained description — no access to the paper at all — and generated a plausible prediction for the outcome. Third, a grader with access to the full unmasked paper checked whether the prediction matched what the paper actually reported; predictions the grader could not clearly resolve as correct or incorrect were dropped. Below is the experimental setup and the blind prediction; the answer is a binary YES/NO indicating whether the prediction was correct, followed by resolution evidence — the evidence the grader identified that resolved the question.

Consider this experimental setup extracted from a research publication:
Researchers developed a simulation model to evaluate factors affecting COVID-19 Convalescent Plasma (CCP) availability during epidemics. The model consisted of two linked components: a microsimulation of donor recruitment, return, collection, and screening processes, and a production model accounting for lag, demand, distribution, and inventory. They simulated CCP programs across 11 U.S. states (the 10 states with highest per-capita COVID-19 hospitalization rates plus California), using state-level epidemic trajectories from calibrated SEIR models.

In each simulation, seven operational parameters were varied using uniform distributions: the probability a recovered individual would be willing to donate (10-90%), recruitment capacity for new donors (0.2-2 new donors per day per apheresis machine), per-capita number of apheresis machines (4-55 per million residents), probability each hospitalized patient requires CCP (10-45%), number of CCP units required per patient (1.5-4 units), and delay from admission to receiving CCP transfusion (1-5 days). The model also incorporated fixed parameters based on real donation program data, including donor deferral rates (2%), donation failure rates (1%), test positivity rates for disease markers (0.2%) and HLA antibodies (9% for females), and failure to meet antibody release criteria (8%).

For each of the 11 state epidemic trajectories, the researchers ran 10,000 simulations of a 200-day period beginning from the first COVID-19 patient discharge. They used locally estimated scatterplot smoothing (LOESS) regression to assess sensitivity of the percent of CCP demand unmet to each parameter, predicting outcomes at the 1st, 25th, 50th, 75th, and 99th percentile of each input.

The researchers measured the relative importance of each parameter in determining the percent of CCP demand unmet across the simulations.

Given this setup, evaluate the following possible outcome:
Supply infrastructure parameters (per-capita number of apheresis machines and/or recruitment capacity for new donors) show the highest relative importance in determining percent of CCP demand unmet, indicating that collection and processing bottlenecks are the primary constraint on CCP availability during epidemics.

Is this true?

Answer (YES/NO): NO